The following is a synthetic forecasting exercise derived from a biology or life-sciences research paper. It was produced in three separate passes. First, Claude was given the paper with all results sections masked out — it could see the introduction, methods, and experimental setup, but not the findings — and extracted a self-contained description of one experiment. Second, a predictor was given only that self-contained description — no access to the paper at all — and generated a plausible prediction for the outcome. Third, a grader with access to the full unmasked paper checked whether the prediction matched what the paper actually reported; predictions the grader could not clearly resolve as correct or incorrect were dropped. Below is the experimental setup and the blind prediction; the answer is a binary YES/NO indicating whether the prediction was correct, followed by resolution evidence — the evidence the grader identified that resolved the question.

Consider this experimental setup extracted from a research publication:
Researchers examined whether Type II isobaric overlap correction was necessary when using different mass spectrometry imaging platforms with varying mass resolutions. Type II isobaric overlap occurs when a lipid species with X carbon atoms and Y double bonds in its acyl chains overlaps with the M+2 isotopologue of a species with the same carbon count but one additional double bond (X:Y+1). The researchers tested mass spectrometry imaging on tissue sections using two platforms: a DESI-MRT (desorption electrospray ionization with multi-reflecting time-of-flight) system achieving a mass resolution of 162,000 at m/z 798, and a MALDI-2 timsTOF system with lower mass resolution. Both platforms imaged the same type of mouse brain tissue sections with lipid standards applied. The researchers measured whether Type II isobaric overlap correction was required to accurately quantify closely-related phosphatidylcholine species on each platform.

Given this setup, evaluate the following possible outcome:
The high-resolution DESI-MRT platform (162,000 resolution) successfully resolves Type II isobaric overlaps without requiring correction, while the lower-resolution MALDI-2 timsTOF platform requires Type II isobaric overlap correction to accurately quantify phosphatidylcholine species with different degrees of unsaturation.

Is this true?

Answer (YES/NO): YES